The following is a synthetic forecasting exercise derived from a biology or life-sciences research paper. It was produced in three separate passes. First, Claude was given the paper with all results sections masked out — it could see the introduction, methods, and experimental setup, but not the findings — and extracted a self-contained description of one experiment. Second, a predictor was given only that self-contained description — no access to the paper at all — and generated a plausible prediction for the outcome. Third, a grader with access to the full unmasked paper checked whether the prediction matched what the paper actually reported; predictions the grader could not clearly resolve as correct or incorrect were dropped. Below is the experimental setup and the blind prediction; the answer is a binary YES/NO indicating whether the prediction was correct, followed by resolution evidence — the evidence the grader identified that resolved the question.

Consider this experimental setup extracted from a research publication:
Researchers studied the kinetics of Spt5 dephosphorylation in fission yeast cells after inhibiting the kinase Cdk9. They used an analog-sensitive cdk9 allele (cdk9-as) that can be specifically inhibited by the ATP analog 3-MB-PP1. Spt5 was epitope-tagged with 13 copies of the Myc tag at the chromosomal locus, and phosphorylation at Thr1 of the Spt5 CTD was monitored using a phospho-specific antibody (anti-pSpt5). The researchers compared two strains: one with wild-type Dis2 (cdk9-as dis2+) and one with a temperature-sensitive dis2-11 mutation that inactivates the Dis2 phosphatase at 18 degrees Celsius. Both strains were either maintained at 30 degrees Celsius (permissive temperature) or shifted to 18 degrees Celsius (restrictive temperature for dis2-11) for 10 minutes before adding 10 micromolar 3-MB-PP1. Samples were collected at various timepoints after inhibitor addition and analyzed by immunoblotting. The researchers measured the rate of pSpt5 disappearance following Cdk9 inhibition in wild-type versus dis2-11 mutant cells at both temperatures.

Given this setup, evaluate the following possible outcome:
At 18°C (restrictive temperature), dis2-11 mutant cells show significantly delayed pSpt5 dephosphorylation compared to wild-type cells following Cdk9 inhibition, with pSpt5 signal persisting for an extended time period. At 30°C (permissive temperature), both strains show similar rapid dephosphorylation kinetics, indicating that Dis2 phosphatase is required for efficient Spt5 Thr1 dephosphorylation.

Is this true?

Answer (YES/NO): NO